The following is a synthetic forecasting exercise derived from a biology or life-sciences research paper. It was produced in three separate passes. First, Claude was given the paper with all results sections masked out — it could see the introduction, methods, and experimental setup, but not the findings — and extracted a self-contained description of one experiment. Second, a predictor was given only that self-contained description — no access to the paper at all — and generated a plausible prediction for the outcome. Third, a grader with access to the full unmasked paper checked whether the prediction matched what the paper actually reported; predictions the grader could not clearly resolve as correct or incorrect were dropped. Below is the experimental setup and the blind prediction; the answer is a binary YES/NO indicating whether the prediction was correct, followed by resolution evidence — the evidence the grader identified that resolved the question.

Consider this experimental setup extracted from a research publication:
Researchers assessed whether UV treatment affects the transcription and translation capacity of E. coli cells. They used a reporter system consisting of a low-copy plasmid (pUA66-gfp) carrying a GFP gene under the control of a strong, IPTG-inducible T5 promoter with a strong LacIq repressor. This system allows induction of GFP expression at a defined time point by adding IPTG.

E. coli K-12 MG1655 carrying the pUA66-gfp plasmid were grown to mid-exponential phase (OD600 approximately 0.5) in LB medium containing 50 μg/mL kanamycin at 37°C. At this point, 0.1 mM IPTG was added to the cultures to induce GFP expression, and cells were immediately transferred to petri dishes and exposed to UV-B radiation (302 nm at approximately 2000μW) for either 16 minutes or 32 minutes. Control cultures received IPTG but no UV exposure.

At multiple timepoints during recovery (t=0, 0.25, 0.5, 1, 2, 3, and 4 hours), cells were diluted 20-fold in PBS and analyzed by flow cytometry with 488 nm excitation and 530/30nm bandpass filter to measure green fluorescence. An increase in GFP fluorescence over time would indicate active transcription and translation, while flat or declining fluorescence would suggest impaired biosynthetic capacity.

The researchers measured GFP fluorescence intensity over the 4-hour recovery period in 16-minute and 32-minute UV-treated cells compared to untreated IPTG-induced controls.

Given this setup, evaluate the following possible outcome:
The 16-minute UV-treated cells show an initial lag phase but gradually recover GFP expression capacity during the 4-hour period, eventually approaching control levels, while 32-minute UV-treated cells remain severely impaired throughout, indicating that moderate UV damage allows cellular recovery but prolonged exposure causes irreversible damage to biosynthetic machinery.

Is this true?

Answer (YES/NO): NO